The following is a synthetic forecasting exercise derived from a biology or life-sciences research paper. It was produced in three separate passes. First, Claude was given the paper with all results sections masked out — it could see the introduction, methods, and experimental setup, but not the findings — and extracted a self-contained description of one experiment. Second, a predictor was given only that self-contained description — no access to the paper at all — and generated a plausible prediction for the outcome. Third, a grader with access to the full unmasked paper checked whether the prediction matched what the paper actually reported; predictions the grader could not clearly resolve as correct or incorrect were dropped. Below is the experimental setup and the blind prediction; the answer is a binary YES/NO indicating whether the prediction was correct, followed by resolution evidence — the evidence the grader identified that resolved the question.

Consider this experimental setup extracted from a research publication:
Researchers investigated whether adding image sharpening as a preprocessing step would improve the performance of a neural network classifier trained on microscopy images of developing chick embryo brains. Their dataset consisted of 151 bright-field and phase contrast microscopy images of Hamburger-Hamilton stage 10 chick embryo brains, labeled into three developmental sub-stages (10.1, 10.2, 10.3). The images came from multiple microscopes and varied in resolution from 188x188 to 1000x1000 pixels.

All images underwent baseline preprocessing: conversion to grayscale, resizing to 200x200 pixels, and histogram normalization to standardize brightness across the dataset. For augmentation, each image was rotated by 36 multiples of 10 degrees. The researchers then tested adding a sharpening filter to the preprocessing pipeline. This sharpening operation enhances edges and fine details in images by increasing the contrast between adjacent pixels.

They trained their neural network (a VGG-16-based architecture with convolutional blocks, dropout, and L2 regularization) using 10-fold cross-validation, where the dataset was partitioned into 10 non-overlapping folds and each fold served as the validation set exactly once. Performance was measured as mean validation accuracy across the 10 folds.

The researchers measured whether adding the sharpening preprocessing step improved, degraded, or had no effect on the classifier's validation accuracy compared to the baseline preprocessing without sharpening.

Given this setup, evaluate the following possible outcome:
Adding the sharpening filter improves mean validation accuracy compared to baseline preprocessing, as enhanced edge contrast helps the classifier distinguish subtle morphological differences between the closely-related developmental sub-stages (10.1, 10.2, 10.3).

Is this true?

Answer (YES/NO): YES